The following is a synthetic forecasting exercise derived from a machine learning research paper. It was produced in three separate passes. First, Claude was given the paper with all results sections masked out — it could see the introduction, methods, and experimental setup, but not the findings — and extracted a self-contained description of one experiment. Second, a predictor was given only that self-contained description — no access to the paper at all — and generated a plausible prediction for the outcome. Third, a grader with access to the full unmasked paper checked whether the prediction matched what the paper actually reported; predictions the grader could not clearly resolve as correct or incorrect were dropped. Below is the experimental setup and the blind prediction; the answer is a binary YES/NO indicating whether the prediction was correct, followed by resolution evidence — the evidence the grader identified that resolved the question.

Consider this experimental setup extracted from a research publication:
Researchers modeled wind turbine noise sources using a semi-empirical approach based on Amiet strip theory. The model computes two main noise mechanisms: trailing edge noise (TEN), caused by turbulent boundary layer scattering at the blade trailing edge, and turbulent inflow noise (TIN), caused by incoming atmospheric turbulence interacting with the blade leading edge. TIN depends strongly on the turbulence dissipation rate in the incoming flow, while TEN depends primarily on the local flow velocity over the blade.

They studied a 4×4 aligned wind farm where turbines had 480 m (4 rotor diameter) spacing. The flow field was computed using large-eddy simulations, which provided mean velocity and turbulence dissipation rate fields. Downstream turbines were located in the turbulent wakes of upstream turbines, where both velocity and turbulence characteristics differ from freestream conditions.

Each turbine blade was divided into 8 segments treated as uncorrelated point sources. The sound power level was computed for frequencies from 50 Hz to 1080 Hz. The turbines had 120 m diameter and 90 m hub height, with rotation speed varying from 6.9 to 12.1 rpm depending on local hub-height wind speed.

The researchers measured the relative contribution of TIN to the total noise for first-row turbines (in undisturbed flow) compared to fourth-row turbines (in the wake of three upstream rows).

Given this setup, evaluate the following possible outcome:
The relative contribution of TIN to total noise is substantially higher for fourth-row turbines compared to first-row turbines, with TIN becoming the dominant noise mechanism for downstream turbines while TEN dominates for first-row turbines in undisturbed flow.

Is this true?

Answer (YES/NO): NO